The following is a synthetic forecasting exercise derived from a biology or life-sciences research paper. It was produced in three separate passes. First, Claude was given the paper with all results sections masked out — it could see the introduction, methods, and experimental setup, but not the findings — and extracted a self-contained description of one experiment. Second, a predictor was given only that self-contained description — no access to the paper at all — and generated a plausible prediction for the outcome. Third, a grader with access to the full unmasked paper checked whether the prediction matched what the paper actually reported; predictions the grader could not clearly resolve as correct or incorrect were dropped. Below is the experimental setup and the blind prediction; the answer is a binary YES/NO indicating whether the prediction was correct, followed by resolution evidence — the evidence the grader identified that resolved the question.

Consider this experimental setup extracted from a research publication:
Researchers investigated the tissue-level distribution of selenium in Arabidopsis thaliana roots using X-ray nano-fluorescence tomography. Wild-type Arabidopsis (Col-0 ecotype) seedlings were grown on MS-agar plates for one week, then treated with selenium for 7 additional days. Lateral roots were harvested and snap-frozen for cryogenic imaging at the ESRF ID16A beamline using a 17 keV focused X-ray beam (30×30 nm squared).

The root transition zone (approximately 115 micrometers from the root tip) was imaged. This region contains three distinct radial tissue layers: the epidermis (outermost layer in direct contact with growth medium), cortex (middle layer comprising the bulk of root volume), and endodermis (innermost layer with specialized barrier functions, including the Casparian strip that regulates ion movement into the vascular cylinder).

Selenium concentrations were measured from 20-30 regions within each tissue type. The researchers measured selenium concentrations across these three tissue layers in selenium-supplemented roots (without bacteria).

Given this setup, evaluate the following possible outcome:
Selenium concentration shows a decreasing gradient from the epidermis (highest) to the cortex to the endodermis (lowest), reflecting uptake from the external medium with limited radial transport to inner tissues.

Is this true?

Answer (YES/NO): NO